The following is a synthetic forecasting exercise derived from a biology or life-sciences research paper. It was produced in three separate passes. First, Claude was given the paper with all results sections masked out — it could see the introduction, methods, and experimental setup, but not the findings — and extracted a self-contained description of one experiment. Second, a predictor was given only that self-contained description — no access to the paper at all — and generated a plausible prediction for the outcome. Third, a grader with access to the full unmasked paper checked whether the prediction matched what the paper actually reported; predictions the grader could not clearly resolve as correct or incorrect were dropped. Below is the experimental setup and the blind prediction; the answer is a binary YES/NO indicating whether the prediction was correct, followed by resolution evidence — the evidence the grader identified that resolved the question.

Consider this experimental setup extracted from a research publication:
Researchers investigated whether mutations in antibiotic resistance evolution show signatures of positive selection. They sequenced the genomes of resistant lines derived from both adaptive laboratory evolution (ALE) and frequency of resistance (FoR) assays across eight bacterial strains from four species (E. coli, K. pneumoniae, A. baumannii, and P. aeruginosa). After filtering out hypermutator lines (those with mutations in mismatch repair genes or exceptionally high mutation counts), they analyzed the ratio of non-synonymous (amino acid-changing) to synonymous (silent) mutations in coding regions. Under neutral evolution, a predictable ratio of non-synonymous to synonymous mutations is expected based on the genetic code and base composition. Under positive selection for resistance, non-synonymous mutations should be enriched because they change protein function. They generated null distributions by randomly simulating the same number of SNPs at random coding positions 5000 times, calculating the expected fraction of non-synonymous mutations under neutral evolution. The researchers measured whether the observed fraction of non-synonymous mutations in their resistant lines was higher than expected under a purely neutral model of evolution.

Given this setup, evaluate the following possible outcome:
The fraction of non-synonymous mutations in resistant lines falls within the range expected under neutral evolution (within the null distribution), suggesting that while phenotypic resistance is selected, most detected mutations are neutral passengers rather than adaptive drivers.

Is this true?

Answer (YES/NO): NO